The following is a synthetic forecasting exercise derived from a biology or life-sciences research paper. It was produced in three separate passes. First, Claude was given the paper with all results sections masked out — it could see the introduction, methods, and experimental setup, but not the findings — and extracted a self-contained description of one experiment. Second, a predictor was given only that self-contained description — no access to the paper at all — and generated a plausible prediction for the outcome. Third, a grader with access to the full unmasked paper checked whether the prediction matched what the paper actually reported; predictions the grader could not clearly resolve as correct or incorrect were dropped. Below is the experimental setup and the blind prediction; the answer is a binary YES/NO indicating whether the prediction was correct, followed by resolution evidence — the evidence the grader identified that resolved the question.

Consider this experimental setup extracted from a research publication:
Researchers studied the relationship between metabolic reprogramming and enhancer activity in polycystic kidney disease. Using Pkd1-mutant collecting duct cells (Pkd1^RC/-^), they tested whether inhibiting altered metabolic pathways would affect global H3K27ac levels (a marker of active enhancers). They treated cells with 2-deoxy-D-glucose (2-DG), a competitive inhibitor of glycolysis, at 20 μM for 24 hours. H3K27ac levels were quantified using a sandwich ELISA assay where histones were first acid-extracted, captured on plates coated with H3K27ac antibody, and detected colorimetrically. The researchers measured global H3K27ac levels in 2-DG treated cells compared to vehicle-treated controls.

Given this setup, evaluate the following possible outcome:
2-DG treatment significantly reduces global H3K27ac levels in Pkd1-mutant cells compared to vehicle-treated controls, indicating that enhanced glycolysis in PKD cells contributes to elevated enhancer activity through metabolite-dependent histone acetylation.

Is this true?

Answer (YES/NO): YES